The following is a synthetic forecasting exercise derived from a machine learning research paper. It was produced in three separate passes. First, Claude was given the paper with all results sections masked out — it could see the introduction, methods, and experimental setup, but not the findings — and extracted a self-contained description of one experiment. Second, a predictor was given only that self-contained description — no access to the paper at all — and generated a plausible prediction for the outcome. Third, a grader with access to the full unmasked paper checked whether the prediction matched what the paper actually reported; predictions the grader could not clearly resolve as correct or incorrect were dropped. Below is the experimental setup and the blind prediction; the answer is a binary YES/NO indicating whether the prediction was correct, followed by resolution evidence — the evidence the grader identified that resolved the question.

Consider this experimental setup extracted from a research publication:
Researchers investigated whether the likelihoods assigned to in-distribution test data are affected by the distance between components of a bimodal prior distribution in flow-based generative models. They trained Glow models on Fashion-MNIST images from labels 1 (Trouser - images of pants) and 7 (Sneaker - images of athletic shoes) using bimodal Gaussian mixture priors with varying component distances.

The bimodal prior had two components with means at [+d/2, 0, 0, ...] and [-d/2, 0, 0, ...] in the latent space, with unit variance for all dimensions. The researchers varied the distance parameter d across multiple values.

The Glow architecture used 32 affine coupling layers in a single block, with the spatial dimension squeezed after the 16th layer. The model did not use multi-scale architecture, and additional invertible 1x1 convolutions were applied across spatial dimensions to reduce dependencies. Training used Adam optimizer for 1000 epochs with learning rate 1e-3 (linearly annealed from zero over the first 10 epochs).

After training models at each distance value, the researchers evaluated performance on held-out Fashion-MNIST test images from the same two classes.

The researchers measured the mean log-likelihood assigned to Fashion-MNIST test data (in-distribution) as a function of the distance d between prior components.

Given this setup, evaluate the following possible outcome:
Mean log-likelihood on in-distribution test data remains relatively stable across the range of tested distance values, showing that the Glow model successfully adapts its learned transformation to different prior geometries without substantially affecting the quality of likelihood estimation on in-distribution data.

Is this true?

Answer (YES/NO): YES